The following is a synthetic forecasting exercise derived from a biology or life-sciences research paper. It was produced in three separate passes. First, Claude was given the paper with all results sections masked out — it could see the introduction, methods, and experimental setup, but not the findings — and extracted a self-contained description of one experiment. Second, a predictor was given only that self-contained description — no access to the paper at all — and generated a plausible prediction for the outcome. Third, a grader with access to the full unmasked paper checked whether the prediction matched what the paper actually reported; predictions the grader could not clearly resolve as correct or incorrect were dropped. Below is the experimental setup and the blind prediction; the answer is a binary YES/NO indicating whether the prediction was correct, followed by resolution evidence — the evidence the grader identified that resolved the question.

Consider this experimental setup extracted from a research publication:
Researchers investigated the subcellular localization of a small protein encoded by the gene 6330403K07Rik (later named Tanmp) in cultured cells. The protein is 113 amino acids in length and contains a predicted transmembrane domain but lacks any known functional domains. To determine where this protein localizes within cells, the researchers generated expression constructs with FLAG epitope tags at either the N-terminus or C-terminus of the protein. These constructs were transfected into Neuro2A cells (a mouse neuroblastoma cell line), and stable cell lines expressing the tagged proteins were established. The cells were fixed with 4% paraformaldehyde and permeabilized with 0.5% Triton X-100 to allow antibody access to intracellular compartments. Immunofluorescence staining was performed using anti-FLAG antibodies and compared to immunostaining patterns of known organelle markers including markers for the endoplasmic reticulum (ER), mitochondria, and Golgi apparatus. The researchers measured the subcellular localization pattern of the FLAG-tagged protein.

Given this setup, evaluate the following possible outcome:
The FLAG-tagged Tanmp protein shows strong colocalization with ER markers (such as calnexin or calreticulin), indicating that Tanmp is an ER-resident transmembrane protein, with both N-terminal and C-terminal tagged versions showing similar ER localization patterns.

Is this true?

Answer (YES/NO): YES